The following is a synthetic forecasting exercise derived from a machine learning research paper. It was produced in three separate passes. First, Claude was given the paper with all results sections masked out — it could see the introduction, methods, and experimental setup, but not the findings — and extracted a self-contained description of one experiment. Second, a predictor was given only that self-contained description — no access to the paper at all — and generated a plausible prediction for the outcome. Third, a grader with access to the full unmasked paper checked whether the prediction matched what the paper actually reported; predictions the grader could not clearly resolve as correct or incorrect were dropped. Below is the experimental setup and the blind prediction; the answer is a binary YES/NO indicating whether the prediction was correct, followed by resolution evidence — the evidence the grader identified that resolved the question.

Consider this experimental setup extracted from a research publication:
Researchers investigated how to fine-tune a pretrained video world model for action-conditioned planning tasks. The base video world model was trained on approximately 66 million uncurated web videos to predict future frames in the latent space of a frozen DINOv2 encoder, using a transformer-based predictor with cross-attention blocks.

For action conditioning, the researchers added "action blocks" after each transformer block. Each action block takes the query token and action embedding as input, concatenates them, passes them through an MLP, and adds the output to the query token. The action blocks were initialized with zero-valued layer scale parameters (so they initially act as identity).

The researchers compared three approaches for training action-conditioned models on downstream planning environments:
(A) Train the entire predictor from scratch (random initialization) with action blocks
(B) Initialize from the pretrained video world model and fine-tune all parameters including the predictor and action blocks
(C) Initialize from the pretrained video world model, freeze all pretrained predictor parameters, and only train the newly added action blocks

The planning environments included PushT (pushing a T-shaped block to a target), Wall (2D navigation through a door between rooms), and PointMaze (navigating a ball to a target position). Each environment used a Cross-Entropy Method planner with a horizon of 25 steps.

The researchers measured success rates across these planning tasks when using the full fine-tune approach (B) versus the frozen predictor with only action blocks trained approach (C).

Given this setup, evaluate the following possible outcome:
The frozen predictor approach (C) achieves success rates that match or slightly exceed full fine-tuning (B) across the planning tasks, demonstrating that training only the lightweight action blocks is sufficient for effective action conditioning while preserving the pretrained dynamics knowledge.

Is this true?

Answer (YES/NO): NO